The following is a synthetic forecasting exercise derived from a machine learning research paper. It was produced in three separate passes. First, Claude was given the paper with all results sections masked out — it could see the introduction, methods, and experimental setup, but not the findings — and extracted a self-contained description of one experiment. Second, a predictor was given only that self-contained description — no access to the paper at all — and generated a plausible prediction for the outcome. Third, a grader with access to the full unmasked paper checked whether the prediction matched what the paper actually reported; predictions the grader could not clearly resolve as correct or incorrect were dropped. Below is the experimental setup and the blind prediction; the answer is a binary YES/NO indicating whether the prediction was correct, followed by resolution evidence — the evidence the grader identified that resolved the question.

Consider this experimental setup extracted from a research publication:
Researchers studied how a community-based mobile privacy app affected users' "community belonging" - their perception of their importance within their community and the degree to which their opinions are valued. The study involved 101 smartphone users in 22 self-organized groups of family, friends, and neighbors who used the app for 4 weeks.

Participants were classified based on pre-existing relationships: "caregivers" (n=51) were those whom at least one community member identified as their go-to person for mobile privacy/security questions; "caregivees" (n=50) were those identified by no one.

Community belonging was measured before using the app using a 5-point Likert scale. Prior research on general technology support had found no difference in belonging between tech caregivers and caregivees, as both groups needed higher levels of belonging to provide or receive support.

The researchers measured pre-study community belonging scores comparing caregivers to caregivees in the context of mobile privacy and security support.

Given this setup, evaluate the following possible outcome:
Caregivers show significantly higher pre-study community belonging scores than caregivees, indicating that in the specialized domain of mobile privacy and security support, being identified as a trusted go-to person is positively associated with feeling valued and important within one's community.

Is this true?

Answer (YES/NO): YES